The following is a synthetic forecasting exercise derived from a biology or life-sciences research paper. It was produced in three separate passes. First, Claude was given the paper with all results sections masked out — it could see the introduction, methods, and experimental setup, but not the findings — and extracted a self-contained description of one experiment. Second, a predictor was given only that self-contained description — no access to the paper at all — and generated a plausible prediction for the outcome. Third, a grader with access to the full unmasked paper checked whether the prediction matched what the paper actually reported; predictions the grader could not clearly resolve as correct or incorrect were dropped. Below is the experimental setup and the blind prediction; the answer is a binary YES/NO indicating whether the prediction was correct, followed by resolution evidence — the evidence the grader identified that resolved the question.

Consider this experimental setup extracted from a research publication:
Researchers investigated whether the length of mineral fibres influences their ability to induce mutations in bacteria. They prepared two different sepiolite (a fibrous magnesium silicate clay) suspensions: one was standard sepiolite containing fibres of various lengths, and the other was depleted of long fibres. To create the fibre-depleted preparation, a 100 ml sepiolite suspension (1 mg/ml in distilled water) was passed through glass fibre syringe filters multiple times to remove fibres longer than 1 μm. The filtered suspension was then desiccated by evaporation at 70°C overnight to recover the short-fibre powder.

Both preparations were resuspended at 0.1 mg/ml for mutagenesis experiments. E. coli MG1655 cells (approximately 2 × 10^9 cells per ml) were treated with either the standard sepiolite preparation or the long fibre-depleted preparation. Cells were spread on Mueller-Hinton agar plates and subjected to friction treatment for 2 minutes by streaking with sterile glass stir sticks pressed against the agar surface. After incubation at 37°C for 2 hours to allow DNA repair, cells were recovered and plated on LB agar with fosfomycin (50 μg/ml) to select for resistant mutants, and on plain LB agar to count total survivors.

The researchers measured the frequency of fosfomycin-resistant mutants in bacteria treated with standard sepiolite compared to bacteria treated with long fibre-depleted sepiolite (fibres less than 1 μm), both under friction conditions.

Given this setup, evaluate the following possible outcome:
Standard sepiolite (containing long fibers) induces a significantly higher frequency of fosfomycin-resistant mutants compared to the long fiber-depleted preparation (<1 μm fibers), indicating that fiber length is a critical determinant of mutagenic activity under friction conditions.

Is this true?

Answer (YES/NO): YES